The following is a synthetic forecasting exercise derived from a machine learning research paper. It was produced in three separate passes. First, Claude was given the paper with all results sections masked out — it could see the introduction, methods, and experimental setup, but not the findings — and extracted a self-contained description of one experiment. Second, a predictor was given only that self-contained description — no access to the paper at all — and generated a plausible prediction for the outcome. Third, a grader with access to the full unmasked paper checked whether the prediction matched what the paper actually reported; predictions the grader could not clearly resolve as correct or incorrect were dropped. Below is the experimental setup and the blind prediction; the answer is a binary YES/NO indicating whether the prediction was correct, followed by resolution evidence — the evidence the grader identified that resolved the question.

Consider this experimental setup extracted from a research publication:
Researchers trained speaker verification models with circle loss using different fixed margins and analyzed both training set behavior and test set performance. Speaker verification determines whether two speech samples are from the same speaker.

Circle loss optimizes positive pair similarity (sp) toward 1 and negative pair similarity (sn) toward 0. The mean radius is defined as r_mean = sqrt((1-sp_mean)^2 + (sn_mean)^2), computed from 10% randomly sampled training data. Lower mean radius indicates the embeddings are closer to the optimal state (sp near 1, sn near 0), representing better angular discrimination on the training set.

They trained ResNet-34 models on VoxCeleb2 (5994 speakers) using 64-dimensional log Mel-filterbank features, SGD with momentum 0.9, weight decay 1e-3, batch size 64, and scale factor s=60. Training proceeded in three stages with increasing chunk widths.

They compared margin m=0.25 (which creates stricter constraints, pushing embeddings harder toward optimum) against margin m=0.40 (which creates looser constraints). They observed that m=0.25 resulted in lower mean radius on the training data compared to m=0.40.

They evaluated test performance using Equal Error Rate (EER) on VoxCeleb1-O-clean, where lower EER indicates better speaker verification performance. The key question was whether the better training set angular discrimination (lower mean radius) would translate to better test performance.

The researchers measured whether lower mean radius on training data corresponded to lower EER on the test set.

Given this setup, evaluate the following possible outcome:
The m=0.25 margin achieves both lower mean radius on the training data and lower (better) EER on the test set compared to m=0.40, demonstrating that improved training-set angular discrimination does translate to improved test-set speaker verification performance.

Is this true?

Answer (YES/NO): NO